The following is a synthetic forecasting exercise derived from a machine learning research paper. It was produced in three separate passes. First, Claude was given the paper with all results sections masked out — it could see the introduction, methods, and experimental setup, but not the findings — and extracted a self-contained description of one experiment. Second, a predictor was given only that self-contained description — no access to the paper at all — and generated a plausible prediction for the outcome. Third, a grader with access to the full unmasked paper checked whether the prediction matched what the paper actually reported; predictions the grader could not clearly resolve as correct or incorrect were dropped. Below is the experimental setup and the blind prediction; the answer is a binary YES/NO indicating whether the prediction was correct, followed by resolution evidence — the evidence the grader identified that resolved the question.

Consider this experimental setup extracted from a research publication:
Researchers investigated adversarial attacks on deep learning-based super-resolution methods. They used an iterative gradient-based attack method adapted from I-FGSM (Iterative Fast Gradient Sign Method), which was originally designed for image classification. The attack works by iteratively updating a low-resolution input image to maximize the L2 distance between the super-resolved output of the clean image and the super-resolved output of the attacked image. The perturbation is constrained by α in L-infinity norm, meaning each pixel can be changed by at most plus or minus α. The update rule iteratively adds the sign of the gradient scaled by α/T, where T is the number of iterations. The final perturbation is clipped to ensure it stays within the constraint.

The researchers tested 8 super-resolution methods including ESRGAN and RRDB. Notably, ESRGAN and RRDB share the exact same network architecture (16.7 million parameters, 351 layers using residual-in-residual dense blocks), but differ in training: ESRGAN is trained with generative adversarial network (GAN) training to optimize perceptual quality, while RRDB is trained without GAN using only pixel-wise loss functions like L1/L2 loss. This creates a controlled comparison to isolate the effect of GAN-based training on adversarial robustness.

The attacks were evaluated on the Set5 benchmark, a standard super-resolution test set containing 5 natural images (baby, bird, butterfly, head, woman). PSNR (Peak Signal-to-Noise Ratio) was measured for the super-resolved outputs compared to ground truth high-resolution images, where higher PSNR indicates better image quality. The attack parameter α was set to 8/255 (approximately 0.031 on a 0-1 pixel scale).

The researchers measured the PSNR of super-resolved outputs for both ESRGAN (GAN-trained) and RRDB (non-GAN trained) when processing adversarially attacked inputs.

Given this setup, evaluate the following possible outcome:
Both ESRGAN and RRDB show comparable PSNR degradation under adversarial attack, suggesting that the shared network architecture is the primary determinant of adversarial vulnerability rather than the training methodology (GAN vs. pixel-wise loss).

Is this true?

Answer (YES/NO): NO